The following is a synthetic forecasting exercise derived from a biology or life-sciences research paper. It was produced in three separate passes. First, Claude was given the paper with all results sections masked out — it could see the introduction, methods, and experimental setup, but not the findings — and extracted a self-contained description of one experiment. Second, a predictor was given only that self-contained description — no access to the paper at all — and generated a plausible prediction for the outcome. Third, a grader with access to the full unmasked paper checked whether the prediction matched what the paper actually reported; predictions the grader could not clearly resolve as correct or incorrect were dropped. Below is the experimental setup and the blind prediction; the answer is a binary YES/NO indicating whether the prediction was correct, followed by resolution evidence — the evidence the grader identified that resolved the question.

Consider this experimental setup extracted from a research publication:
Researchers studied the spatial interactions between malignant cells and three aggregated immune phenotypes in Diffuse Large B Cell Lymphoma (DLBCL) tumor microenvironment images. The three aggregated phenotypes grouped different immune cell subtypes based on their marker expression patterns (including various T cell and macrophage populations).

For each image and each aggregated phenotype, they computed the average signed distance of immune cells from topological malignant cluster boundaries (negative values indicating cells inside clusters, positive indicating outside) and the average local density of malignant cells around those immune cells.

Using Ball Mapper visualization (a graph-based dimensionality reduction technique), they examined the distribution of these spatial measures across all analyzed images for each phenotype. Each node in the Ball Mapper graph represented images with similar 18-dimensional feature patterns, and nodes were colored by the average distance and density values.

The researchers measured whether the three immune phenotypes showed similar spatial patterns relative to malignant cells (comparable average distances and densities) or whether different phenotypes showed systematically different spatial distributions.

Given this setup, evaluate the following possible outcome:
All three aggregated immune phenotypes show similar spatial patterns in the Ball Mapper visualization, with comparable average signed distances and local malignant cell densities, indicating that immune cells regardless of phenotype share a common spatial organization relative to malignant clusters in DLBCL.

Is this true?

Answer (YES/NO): NO